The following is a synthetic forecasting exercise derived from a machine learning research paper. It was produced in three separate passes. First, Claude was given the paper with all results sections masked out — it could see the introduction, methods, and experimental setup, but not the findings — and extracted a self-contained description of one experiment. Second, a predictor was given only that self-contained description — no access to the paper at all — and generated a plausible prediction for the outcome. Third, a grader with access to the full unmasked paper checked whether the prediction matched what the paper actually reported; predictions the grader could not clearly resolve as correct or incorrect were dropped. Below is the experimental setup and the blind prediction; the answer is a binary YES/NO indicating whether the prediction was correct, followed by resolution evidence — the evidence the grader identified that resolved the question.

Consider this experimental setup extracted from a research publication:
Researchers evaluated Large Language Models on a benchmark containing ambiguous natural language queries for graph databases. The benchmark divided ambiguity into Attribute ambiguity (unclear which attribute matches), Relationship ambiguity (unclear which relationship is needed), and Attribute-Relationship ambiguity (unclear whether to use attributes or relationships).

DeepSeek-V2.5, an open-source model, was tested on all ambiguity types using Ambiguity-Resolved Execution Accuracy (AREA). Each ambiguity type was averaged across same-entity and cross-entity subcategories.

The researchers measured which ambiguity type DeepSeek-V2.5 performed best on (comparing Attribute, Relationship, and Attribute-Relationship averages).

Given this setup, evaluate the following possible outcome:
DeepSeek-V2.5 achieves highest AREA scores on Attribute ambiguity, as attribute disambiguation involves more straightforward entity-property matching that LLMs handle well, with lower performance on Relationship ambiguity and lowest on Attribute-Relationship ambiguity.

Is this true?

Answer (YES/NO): NO